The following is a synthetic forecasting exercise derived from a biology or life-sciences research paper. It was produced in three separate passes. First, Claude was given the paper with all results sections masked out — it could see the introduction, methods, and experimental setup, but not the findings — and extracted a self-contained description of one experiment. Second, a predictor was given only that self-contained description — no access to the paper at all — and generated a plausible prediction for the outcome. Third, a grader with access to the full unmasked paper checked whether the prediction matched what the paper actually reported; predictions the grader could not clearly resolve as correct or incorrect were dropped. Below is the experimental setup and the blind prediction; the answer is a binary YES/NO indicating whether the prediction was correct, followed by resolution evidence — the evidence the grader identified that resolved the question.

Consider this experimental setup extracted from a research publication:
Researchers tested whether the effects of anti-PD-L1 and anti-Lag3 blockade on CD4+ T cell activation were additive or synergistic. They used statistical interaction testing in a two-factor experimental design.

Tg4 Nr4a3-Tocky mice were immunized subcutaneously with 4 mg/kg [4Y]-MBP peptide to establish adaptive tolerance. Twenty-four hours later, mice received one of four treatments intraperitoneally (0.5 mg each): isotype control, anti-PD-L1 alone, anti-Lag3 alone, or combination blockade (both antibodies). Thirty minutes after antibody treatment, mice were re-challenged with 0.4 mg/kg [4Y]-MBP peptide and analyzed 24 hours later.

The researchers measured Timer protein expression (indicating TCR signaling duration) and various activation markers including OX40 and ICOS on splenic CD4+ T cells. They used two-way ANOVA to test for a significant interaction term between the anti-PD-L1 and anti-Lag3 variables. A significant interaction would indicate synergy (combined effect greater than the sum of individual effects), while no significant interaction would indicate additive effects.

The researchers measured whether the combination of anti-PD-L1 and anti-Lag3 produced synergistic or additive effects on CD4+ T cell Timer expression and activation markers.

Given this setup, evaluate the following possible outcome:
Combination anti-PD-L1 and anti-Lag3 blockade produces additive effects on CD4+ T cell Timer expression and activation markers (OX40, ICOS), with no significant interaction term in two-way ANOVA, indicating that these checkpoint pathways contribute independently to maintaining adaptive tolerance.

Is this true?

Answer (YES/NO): NO